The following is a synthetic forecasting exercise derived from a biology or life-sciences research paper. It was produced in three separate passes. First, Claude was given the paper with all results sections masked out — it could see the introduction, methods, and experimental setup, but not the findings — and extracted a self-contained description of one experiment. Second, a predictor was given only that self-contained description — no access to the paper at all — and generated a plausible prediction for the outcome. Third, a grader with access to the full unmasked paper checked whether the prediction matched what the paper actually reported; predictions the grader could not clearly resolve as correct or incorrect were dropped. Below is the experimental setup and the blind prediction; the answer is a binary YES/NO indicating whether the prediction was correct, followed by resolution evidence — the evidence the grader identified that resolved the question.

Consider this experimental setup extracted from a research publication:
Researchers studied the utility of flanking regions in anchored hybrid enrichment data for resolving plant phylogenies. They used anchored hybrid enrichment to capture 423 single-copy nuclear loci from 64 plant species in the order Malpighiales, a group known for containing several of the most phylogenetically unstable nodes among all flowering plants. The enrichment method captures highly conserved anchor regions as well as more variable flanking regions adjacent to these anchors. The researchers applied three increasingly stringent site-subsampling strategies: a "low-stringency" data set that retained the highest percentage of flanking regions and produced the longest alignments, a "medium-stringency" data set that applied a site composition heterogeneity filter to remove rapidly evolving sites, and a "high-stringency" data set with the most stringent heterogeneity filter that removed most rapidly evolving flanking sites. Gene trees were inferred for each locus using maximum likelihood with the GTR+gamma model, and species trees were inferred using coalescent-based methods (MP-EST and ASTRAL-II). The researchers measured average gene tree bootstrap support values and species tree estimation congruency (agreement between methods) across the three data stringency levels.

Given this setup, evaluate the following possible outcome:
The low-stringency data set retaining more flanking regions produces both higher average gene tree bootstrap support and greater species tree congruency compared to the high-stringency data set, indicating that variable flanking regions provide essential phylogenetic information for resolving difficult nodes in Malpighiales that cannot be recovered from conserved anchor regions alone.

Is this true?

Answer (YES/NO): YES